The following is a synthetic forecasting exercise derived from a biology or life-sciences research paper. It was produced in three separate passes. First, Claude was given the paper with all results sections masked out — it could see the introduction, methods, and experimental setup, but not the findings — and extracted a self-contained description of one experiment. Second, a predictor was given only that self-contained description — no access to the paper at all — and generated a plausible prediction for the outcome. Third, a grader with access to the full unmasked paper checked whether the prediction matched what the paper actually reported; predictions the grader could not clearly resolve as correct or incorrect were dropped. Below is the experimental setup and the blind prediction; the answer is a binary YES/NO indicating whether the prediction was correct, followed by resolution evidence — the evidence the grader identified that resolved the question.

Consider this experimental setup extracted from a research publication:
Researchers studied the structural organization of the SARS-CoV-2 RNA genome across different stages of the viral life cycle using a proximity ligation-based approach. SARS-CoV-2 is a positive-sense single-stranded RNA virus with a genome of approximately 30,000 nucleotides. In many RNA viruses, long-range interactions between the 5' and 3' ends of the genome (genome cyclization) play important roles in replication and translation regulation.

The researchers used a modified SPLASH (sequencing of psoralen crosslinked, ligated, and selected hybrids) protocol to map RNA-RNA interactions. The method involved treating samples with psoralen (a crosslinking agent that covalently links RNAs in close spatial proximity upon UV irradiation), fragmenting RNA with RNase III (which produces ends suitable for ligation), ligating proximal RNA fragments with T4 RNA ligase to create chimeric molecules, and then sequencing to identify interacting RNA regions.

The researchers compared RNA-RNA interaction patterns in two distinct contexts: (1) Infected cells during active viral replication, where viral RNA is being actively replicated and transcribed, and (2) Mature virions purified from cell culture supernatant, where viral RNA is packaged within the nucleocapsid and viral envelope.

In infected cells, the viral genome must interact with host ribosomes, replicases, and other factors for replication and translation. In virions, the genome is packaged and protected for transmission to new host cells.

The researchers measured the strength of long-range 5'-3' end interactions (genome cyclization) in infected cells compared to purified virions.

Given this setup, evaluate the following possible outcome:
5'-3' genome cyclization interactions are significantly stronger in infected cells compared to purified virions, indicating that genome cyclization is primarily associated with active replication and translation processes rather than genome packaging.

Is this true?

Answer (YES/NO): YES